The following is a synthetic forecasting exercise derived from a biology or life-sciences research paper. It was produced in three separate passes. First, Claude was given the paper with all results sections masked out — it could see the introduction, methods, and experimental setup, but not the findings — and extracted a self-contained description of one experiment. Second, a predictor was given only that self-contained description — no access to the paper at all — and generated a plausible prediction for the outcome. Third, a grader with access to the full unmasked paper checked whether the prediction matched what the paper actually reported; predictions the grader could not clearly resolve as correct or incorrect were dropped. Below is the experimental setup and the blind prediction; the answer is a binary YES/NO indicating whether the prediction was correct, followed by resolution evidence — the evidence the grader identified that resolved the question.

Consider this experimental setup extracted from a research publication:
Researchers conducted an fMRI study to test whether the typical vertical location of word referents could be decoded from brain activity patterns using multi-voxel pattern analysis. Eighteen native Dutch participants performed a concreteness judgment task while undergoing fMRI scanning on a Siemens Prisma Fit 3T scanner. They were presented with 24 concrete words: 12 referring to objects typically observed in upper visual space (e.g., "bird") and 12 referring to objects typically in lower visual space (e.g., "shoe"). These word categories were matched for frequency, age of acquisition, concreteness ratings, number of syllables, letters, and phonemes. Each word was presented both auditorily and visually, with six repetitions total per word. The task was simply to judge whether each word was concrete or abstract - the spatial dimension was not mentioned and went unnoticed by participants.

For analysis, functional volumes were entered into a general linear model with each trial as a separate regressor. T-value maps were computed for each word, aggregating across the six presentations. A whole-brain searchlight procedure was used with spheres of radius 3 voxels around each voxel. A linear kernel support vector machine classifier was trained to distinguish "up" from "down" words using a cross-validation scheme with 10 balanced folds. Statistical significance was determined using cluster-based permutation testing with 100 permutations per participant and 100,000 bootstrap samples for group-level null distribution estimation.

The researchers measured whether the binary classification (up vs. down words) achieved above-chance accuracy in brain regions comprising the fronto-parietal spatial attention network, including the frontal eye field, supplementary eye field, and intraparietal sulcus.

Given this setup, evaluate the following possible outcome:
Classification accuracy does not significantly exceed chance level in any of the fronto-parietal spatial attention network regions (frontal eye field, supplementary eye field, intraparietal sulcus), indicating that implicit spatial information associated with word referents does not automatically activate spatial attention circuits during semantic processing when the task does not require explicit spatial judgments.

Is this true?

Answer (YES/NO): NO